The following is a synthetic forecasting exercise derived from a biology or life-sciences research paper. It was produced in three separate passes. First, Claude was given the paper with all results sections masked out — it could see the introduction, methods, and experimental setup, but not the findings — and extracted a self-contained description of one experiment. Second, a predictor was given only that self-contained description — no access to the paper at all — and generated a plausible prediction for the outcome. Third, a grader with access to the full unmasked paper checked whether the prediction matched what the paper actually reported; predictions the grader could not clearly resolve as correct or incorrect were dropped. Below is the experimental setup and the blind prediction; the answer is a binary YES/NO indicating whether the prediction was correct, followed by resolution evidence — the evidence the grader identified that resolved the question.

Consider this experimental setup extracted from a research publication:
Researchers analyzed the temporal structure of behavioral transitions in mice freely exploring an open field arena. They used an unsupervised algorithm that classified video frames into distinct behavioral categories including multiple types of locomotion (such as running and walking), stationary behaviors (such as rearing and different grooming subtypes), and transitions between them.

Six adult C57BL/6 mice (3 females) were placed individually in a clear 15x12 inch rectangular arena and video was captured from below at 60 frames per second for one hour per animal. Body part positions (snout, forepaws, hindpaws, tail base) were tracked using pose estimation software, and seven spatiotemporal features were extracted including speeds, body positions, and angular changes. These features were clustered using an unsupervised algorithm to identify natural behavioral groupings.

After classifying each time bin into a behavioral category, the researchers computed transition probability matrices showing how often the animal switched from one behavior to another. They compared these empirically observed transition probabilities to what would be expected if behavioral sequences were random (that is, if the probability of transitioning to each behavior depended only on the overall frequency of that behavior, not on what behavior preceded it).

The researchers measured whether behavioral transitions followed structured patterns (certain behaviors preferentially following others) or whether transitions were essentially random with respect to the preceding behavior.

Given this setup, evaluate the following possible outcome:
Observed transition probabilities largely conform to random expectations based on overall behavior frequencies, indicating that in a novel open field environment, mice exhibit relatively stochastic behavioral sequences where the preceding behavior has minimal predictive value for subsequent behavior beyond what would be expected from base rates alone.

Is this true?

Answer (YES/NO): NO